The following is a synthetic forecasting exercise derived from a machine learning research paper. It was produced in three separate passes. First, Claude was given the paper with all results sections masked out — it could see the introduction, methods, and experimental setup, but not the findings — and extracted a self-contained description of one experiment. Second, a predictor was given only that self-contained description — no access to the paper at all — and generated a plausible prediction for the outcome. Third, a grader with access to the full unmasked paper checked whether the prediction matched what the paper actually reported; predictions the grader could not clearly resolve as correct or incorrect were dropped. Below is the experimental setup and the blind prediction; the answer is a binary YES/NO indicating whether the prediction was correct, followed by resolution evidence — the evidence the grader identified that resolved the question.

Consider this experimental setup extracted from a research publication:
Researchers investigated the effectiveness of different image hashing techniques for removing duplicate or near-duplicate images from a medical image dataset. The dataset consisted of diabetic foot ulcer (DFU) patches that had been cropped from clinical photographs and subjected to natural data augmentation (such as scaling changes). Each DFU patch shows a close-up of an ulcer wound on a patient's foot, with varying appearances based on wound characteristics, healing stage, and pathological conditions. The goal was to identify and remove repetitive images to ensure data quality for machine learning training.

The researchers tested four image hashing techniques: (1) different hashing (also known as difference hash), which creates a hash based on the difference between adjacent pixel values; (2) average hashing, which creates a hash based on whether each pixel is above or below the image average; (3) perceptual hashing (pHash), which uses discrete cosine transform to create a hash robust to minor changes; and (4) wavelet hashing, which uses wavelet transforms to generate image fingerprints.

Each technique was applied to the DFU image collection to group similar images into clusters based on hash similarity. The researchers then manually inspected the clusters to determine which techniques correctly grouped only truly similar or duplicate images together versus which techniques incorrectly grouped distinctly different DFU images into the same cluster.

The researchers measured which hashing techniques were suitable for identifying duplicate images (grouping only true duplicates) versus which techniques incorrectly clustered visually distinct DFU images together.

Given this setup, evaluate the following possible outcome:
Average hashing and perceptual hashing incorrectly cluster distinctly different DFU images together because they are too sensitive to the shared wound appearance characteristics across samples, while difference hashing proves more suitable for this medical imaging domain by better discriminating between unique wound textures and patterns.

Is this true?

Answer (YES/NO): NO